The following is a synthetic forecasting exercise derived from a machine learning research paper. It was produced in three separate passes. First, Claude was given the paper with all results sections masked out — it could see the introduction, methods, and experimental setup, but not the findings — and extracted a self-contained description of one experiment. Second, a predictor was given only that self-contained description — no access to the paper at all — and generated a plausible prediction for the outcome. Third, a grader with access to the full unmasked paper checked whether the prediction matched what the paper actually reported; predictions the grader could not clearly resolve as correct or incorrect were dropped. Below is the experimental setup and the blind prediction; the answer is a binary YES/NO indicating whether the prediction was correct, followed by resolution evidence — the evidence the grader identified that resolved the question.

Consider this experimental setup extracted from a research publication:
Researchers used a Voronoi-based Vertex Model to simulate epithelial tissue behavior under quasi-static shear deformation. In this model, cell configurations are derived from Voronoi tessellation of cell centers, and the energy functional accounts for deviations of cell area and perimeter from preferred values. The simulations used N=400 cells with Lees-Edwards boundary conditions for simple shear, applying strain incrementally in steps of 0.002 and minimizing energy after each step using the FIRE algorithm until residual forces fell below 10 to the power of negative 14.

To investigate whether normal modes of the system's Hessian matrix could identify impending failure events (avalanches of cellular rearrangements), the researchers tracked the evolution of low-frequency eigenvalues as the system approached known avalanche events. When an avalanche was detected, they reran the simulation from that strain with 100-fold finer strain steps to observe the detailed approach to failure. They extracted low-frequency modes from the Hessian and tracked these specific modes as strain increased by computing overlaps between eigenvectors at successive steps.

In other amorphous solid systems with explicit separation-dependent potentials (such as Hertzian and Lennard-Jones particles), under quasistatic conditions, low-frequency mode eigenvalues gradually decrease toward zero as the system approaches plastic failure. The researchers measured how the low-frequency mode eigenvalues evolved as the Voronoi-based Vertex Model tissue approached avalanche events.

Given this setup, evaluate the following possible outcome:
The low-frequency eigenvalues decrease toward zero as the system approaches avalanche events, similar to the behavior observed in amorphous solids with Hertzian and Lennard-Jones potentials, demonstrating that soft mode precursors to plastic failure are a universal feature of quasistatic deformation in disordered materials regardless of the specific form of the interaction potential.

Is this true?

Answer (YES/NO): NO